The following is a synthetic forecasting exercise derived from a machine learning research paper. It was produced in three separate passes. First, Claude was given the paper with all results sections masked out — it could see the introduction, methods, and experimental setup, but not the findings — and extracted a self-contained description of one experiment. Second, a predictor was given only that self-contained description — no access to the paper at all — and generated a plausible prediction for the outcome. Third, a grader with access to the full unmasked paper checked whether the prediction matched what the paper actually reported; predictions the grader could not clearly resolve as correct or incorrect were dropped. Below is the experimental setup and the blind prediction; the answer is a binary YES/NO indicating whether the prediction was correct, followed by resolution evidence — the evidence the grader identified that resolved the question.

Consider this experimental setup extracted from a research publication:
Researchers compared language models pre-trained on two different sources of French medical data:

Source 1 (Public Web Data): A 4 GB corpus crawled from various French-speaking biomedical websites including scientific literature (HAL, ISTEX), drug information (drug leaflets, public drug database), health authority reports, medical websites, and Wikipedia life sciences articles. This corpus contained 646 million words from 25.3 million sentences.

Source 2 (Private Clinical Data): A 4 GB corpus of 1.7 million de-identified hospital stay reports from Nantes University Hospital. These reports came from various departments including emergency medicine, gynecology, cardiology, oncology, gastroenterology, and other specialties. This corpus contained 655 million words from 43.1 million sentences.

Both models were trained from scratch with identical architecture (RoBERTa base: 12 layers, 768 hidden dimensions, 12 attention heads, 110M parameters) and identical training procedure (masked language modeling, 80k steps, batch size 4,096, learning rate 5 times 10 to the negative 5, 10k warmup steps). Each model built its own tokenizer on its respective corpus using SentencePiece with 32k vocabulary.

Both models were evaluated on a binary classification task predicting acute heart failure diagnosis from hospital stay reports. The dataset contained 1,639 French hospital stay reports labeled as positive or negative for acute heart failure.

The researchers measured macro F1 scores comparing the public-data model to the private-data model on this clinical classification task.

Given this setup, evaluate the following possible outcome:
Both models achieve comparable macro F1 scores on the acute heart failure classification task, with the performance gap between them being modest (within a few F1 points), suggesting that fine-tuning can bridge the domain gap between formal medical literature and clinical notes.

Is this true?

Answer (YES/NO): YES